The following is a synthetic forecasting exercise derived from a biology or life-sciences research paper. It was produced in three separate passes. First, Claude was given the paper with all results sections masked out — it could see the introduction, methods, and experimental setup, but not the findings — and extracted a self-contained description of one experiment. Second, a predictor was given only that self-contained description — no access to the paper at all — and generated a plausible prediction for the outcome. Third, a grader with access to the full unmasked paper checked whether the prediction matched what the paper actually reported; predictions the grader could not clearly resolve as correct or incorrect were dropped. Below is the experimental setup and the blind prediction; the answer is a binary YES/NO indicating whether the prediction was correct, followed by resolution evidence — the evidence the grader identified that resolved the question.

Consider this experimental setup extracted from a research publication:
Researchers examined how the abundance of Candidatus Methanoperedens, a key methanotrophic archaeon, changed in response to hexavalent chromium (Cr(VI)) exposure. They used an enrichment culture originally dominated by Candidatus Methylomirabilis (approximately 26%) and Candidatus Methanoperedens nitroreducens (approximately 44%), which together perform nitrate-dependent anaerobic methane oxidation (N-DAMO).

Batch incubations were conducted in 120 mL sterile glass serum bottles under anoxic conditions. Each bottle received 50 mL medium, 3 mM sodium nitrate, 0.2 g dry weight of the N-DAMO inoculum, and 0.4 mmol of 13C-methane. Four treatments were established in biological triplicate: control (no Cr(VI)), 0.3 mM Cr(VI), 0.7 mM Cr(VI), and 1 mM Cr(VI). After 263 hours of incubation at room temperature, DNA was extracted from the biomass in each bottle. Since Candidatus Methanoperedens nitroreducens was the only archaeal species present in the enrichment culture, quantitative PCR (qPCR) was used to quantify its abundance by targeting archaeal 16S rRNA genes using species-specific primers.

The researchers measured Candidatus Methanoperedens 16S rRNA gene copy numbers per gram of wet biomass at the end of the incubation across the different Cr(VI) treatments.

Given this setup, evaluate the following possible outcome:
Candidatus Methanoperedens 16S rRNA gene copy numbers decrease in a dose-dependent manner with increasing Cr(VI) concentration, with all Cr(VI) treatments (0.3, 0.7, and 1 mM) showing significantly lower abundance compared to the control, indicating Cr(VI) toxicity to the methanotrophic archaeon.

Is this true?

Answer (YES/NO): NO